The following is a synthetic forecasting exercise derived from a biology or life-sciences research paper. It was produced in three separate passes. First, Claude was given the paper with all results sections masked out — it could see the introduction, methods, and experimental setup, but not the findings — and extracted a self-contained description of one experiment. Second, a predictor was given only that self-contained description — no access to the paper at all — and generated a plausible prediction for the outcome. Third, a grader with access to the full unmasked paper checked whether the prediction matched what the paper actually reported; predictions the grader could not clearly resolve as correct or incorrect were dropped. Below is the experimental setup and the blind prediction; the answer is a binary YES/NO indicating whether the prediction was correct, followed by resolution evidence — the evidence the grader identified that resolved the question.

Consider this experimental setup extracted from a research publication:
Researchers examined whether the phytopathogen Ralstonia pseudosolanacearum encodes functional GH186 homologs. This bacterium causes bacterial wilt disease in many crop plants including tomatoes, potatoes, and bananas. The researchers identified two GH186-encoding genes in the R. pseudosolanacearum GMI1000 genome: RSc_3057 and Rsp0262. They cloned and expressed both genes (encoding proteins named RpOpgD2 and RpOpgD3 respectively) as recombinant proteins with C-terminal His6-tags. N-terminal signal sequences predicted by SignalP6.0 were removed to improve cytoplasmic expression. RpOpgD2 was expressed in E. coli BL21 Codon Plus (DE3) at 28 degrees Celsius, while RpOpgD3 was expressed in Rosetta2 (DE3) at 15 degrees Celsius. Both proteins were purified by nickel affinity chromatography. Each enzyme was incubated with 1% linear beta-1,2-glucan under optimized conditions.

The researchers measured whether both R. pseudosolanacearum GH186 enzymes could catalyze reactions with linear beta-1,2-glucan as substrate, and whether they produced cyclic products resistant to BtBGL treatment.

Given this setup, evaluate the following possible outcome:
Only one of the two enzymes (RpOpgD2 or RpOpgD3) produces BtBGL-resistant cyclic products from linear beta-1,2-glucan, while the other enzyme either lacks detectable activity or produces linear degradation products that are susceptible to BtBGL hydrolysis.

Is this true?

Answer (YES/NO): NO